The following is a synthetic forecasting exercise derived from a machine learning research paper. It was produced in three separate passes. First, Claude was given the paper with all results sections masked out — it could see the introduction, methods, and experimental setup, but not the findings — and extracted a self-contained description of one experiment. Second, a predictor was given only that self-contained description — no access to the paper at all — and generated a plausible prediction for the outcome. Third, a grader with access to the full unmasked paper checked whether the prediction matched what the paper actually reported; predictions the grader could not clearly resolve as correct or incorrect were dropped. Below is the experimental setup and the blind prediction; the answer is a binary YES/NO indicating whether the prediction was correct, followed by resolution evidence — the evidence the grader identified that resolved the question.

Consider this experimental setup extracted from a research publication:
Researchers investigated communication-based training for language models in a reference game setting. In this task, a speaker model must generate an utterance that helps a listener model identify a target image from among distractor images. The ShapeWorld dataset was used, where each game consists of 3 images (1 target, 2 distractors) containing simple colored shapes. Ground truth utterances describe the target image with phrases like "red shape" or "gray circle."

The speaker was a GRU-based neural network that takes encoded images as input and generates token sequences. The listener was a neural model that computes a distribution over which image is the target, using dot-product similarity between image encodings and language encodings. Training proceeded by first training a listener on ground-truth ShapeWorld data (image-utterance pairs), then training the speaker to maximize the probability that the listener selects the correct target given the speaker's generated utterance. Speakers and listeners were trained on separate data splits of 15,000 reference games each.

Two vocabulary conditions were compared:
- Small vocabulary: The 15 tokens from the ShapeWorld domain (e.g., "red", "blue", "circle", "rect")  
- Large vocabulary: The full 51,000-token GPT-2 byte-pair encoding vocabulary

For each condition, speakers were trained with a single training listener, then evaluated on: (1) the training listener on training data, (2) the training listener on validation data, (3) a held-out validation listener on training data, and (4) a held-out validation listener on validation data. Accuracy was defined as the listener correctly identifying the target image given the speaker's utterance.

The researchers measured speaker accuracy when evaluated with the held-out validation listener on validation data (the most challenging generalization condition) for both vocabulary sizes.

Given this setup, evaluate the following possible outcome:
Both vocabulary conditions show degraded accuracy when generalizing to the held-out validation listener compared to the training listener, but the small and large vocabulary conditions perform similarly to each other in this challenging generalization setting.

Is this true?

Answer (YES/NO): NO